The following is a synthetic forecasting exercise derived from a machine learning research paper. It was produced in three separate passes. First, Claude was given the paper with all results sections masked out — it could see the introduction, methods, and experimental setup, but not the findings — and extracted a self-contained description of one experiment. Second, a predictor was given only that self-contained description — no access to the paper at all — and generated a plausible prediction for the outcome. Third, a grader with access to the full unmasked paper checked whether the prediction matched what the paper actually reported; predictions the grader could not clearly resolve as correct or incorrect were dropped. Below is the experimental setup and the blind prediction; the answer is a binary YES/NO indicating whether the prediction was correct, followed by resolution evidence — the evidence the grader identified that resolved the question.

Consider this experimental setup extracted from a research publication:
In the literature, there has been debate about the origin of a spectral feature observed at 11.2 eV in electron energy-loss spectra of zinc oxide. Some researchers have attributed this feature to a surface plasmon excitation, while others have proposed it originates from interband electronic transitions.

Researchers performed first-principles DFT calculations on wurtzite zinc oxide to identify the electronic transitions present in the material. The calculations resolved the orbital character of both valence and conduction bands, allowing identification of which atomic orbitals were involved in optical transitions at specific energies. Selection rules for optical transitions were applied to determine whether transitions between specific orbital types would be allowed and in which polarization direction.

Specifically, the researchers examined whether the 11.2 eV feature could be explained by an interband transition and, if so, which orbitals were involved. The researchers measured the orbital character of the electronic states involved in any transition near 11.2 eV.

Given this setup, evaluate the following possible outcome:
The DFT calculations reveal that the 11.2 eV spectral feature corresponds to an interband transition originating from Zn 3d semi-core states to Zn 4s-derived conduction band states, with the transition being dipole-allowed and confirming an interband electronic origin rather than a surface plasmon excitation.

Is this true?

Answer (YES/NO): NO